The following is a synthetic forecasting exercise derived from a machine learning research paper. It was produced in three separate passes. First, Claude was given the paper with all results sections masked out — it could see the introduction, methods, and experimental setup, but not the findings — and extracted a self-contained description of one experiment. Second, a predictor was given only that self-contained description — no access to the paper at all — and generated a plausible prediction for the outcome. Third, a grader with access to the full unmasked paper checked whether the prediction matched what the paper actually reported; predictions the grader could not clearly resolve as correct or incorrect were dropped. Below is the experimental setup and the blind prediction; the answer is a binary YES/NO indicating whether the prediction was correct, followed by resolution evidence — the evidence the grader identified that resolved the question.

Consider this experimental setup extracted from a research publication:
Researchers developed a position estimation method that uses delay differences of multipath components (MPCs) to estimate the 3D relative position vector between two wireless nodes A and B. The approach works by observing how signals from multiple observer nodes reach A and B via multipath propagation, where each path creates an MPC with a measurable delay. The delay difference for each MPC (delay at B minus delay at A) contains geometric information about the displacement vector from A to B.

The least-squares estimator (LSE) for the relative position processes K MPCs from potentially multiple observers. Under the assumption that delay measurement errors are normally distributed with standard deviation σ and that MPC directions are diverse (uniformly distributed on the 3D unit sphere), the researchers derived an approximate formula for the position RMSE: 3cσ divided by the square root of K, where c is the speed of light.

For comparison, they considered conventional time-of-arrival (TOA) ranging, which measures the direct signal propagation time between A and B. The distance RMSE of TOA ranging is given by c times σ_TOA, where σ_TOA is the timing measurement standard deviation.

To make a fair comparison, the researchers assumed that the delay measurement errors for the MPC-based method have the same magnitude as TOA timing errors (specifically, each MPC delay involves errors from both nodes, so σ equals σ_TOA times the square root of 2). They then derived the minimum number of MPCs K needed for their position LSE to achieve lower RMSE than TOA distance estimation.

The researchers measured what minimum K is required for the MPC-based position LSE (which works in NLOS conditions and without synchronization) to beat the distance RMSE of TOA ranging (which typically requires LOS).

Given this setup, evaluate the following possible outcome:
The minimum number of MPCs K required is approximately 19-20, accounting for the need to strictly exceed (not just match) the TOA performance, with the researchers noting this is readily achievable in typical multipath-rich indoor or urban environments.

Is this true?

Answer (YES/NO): YES